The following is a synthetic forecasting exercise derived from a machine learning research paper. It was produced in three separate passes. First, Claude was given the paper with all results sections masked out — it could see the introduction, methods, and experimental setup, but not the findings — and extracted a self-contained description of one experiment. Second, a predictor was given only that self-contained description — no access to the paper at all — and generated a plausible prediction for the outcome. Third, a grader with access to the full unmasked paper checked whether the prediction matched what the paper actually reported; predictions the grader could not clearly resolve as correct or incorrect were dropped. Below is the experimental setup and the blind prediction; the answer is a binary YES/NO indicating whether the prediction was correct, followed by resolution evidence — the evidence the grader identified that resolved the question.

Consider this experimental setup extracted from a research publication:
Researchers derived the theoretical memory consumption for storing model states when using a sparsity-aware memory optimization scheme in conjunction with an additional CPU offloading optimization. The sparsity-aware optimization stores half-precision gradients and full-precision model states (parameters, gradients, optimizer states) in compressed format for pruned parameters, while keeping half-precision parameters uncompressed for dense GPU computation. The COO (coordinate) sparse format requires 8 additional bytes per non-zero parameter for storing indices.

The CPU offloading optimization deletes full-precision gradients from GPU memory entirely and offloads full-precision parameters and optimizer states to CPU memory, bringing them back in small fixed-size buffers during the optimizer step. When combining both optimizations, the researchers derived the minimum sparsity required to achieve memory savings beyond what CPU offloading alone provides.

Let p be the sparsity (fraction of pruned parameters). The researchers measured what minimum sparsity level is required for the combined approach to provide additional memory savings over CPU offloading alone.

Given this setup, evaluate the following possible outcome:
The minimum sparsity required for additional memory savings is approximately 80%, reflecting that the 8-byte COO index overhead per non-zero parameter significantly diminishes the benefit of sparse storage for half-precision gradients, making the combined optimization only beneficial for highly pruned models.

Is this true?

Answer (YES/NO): NO